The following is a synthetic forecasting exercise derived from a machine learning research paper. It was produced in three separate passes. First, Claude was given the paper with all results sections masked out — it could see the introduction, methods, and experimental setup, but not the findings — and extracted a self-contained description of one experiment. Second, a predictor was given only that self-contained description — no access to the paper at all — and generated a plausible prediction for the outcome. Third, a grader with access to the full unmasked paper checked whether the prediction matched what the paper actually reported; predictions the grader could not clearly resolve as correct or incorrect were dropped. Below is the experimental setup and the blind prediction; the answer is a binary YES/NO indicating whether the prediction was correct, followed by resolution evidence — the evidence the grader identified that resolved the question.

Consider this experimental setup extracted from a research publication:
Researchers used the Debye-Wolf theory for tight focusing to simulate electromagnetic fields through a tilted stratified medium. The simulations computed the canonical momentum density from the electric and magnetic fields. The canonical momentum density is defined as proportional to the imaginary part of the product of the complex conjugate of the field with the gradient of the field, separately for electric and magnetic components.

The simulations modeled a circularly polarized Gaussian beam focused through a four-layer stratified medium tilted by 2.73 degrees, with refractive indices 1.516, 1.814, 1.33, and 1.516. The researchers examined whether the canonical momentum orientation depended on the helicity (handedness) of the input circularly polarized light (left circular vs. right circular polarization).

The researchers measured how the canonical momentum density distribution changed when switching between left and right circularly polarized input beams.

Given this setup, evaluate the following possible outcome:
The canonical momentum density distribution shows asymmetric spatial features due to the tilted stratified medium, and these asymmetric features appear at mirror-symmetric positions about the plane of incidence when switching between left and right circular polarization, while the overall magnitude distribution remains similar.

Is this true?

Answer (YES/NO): NO